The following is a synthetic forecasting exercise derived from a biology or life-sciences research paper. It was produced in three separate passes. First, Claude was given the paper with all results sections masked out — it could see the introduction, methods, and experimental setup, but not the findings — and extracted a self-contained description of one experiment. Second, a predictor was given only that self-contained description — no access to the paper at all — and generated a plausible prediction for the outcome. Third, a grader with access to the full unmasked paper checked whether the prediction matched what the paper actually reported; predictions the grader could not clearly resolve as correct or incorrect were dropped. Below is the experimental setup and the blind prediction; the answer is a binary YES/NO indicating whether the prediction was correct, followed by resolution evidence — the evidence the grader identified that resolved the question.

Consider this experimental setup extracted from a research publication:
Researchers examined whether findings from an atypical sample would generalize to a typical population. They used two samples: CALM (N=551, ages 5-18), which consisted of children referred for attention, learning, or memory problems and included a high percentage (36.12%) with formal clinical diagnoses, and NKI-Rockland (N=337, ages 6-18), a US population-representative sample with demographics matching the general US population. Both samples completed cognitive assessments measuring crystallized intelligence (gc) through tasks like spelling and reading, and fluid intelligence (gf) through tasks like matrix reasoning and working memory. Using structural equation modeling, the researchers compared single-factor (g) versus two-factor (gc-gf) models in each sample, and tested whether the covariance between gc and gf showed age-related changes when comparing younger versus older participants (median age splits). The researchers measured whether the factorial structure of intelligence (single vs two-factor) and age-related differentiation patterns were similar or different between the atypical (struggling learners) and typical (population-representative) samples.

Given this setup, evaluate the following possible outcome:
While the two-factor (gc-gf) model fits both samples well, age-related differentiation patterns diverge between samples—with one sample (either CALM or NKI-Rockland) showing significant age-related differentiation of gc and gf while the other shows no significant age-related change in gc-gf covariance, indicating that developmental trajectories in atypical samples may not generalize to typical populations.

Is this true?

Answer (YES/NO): NO